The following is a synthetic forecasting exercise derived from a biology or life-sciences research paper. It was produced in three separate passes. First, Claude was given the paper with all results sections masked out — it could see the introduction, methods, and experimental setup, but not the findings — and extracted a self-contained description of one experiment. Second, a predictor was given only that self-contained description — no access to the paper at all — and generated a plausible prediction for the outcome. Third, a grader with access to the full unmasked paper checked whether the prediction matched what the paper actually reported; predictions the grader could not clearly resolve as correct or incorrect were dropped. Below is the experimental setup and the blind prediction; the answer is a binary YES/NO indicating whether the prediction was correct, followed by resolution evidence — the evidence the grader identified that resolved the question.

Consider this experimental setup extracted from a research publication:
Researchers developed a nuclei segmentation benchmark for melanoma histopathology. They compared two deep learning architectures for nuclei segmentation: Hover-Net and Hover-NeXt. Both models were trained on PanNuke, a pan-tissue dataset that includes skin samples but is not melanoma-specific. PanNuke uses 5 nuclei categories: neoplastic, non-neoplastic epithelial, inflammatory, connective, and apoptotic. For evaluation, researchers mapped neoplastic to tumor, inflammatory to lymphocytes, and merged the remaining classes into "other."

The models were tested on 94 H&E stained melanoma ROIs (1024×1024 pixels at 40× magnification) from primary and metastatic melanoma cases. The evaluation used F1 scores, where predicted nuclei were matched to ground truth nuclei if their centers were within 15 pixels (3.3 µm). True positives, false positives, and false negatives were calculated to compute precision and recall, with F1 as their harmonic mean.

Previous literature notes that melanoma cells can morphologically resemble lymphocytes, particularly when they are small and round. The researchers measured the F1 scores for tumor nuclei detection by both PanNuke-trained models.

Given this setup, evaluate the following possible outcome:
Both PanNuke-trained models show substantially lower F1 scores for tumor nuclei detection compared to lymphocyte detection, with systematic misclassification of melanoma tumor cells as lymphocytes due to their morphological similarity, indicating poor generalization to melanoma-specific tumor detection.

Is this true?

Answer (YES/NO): NO